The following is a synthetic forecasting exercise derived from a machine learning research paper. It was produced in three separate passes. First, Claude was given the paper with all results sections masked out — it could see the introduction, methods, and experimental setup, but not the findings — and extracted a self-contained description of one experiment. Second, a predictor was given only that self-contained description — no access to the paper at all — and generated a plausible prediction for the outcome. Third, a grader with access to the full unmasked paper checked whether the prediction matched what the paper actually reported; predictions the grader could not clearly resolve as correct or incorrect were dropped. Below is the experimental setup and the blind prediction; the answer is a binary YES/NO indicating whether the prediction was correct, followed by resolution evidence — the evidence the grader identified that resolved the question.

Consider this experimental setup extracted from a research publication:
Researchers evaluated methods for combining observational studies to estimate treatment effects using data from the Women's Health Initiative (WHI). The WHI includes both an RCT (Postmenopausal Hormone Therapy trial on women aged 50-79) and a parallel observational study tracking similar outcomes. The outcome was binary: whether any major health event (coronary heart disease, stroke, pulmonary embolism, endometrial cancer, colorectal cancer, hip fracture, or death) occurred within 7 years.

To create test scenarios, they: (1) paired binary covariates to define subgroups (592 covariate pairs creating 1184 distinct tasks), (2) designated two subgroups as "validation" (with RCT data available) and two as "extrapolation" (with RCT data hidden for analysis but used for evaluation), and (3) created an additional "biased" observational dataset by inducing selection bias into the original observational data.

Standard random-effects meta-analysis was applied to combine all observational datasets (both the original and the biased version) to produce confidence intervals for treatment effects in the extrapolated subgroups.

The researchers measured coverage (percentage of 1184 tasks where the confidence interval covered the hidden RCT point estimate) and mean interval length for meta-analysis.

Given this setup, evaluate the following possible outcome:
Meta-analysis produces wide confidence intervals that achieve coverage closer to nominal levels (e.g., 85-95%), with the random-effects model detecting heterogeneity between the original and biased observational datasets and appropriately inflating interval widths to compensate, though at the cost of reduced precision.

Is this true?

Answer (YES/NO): NO